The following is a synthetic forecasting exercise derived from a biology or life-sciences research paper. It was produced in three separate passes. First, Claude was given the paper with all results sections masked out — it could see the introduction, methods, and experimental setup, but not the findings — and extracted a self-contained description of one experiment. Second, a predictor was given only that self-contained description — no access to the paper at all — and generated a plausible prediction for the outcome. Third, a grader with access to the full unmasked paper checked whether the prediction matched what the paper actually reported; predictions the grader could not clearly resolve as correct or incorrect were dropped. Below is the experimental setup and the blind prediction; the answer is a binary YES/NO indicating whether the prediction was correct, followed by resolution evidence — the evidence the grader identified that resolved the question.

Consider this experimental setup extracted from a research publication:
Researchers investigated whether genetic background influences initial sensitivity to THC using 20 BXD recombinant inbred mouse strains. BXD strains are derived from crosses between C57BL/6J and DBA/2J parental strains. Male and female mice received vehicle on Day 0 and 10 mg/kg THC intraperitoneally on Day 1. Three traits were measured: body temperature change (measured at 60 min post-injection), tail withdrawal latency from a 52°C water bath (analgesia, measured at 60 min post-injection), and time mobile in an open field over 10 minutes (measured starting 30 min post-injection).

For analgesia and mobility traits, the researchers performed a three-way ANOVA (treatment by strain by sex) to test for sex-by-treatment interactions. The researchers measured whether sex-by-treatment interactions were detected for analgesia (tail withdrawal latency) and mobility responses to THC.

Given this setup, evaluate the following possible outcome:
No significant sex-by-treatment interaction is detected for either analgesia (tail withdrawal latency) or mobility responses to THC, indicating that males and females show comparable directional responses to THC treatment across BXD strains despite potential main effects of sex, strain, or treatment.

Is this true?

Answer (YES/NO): YES